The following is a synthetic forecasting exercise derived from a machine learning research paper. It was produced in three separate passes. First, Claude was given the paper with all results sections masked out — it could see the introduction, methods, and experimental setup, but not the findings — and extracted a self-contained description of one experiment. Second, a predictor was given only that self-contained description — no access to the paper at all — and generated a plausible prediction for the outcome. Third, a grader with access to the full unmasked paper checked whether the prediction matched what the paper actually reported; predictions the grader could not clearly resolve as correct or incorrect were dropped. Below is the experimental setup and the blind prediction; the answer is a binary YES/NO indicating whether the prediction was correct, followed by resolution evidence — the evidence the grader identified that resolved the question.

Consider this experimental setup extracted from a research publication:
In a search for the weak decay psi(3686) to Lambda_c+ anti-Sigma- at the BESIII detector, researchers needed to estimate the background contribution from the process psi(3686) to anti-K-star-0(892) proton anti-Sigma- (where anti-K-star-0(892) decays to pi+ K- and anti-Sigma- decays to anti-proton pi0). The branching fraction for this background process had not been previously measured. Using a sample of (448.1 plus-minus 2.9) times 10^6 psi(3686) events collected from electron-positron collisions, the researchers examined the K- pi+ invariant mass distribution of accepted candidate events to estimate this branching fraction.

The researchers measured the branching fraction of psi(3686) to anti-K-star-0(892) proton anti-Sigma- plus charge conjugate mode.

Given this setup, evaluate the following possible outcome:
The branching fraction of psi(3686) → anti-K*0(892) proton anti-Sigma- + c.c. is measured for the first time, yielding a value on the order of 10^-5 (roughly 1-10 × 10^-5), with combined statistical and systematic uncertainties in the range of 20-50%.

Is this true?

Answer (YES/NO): NO